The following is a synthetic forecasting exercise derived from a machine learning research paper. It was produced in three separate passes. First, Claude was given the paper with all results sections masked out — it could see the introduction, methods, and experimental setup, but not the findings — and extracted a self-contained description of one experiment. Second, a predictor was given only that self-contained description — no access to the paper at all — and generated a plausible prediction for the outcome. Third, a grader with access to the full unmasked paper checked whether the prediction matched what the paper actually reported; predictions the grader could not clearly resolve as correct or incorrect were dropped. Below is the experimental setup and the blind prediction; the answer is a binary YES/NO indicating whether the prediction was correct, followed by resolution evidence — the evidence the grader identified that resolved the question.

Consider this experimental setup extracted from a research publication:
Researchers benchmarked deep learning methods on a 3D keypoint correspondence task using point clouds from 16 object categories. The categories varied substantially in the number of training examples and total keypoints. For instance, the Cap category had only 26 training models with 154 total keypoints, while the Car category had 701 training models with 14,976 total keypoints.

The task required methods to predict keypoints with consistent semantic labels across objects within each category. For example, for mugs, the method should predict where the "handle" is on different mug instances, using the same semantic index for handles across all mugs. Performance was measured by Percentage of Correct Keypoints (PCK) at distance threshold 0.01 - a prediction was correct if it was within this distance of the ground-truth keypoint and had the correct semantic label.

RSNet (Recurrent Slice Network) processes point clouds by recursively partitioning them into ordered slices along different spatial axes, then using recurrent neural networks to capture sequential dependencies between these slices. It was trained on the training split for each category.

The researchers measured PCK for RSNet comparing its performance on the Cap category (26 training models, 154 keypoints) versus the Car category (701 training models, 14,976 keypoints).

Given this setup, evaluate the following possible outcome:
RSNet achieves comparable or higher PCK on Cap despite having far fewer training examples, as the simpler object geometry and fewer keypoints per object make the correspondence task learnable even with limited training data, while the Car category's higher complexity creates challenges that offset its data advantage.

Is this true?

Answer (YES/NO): NO